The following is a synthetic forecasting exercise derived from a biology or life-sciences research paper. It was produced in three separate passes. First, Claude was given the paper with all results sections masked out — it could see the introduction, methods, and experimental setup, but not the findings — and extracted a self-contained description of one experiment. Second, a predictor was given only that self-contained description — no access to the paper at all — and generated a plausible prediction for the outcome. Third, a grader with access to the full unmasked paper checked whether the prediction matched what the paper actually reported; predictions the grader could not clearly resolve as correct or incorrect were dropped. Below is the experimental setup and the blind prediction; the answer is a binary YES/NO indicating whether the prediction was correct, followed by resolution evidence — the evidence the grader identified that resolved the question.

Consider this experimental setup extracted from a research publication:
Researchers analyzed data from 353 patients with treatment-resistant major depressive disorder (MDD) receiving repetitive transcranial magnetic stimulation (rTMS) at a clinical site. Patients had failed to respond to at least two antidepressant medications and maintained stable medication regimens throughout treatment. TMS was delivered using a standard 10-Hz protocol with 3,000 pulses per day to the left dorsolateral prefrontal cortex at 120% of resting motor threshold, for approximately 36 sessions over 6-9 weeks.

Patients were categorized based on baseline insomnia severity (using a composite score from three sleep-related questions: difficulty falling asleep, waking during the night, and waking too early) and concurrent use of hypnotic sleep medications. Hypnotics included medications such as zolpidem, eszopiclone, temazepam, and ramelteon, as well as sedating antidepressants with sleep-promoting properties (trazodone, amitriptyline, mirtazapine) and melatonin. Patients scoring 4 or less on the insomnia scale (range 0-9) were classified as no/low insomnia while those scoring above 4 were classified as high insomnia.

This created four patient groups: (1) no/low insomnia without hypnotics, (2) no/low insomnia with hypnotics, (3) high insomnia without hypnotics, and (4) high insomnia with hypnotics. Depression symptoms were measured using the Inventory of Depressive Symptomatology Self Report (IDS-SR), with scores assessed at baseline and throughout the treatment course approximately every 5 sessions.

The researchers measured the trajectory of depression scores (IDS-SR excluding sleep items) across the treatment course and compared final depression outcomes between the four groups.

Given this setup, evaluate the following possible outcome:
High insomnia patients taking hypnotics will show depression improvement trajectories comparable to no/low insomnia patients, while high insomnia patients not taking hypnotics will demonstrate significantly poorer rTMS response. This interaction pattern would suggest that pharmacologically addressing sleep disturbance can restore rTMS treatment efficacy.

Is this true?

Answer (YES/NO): YES